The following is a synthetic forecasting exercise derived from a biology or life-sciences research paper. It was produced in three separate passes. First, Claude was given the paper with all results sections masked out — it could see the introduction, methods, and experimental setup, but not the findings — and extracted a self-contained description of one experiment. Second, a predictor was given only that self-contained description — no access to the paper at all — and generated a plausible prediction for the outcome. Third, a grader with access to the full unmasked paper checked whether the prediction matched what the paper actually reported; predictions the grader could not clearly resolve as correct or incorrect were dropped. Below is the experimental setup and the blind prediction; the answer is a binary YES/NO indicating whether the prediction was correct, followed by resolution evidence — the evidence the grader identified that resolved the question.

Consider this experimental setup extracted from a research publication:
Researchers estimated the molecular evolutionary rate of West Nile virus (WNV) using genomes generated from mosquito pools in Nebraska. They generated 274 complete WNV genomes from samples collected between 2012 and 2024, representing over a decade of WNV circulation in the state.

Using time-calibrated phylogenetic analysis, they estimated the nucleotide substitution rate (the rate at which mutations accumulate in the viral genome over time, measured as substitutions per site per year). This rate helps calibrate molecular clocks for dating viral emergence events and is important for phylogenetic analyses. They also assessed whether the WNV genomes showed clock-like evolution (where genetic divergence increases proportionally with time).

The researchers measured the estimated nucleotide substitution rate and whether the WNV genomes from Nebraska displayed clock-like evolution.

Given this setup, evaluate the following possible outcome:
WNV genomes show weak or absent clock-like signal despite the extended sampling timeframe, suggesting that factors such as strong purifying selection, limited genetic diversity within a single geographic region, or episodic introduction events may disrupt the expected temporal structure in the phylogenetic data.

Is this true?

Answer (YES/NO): NO